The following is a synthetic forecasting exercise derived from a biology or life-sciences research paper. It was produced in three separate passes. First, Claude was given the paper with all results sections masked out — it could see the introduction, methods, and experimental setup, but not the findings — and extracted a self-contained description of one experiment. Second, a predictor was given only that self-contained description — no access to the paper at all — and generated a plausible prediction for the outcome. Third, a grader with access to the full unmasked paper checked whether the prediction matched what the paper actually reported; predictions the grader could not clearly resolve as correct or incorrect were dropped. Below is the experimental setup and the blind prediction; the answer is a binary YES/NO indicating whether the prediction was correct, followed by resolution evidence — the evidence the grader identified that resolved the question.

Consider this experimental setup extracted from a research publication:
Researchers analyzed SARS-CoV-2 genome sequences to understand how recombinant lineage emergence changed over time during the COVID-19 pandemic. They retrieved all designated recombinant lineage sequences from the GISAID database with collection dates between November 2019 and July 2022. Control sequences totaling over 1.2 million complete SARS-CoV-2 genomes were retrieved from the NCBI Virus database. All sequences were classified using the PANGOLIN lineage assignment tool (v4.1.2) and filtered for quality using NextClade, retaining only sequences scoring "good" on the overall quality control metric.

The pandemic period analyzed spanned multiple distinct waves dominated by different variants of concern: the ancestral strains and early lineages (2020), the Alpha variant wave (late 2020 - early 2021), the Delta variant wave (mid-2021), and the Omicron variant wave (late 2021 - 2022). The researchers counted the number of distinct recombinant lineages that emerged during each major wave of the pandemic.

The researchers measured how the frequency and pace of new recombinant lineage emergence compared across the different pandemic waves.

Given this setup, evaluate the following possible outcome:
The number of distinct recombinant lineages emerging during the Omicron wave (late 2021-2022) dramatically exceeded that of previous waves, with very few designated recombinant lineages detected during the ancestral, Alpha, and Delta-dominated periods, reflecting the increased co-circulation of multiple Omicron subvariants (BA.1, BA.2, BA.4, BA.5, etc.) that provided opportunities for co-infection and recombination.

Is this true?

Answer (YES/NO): YES